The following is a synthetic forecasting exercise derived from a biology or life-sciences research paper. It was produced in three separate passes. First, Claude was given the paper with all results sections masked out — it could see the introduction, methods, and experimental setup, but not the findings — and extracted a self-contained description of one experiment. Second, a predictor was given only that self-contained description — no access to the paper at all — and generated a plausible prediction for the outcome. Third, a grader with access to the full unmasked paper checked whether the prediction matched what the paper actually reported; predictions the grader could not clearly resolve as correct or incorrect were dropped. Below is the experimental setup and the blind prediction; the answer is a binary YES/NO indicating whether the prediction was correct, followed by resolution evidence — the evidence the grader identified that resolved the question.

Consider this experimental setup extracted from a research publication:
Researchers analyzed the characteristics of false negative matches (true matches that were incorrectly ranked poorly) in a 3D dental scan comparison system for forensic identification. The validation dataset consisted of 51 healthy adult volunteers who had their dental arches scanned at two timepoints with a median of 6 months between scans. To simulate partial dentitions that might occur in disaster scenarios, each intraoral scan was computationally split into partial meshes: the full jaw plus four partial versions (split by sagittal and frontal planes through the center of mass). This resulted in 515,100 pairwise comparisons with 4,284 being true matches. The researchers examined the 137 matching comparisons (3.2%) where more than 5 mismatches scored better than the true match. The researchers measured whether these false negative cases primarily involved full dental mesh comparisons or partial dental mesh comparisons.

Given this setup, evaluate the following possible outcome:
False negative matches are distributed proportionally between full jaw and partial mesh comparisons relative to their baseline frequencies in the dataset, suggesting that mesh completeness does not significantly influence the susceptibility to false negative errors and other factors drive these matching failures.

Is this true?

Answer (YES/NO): NO